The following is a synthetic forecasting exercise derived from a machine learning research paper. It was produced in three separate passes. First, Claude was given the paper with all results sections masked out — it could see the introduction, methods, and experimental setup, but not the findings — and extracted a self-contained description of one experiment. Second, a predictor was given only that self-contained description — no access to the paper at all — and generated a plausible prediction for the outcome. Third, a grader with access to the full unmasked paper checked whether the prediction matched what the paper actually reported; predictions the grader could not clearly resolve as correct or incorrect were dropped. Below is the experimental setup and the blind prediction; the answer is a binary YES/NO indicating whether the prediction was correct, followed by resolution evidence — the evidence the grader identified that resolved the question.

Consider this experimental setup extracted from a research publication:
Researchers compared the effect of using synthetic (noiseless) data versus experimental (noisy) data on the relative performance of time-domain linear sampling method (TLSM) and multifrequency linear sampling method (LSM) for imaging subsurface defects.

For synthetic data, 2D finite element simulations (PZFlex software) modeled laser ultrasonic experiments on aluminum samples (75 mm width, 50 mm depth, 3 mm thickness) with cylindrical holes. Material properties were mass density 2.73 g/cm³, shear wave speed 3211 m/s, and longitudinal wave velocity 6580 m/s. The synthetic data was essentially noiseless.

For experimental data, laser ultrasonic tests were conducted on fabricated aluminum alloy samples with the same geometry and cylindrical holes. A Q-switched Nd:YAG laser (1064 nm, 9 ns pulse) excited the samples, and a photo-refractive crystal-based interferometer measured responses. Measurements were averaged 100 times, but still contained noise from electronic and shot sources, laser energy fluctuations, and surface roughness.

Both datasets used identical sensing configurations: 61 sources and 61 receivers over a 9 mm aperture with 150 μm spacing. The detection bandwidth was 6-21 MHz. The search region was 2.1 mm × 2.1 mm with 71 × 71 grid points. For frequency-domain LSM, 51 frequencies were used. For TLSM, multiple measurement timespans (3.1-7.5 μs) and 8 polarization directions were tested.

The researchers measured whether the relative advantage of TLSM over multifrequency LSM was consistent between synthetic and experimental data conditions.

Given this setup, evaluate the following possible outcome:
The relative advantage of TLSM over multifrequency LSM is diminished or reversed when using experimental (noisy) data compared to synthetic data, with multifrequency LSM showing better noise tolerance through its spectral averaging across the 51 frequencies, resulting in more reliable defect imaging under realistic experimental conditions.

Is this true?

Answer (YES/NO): NO